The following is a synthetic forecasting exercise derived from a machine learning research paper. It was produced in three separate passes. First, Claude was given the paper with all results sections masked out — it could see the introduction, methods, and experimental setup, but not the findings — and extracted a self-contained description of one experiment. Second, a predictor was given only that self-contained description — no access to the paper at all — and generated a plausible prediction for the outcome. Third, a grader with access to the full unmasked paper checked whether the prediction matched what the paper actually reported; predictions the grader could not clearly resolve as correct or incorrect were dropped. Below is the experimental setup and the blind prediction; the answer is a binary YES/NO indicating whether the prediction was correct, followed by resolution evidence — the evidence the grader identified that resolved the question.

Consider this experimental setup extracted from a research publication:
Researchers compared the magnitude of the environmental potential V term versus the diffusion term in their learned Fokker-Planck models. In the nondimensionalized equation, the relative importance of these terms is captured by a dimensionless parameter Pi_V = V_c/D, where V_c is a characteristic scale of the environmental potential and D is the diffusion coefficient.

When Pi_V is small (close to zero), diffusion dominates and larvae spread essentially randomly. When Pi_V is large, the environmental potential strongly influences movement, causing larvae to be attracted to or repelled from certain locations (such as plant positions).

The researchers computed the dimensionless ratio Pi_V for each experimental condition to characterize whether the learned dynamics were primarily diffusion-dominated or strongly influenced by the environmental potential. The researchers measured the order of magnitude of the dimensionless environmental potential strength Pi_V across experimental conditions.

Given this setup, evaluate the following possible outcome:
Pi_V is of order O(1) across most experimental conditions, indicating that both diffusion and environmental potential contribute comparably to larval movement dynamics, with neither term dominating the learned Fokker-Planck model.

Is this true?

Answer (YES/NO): NO